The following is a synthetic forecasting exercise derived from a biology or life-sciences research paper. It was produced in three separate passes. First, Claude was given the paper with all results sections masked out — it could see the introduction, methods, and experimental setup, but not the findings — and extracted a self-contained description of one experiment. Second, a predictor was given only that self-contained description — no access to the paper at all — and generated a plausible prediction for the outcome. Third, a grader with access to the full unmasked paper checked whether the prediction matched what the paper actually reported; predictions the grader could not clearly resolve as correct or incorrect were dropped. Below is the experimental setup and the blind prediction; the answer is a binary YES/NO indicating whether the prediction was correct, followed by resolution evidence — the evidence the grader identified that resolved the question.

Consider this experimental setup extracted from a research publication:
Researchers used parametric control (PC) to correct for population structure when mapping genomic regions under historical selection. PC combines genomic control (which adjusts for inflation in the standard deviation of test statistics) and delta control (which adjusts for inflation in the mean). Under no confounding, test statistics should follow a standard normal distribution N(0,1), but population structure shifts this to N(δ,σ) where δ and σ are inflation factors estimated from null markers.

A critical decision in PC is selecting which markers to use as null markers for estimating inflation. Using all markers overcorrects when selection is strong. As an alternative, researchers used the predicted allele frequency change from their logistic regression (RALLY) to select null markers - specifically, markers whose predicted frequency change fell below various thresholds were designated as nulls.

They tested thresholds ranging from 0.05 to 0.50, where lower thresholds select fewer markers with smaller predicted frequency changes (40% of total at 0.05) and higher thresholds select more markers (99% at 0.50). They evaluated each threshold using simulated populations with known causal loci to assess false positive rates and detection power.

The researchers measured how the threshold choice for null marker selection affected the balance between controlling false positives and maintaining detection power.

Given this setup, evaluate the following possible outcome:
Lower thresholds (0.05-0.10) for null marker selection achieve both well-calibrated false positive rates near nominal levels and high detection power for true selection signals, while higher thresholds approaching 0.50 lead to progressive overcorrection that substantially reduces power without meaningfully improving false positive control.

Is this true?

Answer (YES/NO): NO